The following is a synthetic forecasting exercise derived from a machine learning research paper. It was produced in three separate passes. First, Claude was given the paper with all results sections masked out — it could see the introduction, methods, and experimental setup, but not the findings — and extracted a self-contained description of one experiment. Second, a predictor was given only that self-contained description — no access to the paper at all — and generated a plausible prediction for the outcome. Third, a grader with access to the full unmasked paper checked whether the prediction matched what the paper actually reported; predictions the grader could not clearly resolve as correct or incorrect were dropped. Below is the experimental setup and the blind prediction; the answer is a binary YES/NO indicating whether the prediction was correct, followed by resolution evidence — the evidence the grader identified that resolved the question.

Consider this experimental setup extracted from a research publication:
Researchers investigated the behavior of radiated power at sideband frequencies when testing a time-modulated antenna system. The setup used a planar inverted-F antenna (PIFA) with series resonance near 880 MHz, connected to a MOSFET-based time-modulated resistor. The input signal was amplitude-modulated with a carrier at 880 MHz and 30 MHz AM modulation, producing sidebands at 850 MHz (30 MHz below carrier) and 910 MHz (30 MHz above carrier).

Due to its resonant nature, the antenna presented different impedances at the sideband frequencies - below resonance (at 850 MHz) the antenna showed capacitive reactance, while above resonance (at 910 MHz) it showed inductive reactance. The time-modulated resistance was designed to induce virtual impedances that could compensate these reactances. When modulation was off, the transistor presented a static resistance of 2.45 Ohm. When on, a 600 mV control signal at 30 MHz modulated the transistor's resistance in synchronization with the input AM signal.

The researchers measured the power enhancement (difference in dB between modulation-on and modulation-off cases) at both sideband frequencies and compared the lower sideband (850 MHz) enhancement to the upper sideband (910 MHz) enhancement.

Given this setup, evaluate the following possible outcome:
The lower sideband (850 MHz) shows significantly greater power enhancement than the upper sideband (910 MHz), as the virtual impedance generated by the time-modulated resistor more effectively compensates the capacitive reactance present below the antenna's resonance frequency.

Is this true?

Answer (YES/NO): NO